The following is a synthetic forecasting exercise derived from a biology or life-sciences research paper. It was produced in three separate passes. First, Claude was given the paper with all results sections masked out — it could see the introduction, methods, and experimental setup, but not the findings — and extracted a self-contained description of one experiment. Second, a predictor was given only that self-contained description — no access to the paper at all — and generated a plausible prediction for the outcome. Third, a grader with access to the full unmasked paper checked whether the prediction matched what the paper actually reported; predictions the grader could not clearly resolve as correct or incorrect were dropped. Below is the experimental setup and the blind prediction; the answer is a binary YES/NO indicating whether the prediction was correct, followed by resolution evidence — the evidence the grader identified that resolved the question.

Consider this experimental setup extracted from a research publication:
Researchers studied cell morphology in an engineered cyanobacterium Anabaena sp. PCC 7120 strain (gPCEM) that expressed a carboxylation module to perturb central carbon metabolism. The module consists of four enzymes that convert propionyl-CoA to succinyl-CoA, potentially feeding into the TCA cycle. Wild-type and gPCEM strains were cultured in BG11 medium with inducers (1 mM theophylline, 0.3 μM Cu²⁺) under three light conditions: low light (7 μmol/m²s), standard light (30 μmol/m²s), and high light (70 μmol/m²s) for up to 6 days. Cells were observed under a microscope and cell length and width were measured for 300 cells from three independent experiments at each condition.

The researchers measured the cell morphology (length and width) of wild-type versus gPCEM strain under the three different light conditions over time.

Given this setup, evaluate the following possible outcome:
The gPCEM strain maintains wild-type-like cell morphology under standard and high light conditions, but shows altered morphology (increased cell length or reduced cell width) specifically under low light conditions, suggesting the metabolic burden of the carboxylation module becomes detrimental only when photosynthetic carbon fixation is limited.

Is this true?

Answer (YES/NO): NO